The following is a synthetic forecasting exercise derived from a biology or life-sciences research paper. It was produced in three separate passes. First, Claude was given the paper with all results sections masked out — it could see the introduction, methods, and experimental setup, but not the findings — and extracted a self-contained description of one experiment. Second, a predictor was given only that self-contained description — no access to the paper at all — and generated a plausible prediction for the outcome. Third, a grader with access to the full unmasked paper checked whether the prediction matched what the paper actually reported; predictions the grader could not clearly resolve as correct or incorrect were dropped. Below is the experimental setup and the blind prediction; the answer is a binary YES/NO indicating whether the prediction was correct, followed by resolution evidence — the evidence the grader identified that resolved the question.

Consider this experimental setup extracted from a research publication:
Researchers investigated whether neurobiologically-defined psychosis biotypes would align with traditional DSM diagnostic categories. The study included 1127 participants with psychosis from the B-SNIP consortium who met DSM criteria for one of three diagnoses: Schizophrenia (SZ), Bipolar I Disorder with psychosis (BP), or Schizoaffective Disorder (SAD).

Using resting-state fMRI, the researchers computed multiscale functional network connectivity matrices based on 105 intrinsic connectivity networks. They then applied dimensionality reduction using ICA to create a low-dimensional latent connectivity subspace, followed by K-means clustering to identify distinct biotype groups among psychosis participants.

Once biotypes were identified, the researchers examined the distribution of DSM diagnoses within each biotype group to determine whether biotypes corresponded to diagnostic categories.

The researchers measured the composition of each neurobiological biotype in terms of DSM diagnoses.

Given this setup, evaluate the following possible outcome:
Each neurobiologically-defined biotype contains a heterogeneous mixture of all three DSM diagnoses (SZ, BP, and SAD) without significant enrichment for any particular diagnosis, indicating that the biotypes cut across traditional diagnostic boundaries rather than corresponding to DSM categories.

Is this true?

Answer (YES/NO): NO